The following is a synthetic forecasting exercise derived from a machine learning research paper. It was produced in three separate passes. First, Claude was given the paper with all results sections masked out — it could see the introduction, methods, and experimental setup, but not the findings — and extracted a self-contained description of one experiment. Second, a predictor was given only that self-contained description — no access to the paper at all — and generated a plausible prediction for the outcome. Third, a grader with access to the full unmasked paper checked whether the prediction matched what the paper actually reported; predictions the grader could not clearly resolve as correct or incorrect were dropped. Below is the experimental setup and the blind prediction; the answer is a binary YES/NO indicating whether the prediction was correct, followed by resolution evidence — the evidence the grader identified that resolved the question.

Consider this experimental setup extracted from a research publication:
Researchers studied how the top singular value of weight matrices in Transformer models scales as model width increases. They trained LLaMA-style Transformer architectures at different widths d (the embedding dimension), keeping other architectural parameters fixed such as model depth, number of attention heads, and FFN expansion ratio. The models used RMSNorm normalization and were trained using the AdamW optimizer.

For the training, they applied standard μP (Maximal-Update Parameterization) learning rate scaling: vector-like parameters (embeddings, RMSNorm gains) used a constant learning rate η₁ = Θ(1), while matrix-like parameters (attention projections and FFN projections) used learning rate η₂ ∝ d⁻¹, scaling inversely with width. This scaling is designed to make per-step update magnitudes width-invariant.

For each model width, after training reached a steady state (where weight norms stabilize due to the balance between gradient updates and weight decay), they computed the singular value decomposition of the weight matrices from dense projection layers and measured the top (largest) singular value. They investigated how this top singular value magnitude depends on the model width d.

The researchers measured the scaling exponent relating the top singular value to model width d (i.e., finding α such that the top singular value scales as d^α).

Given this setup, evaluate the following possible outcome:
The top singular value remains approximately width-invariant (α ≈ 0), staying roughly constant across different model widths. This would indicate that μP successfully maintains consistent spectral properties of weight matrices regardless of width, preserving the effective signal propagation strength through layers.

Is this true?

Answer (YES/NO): NO